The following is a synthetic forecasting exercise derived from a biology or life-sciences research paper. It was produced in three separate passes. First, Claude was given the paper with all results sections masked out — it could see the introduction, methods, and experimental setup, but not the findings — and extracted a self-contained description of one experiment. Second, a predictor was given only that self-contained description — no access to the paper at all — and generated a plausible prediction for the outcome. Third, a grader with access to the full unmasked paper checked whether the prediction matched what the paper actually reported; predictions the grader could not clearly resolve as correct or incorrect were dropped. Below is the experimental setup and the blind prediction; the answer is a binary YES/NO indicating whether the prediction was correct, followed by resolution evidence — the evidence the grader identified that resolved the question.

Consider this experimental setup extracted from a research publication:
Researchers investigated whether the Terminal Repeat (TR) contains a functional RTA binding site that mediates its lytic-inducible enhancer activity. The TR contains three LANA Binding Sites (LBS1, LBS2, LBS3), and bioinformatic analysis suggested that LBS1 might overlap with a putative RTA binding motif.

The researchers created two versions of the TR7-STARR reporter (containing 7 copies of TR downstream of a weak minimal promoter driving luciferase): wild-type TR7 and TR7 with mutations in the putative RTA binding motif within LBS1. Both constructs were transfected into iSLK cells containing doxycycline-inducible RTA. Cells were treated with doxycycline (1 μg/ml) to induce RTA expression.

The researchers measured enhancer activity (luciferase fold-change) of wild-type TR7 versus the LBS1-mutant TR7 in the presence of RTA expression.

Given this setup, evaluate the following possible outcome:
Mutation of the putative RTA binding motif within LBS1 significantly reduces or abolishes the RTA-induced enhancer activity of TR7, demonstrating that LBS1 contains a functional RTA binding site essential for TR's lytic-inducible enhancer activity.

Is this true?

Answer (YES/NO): YES